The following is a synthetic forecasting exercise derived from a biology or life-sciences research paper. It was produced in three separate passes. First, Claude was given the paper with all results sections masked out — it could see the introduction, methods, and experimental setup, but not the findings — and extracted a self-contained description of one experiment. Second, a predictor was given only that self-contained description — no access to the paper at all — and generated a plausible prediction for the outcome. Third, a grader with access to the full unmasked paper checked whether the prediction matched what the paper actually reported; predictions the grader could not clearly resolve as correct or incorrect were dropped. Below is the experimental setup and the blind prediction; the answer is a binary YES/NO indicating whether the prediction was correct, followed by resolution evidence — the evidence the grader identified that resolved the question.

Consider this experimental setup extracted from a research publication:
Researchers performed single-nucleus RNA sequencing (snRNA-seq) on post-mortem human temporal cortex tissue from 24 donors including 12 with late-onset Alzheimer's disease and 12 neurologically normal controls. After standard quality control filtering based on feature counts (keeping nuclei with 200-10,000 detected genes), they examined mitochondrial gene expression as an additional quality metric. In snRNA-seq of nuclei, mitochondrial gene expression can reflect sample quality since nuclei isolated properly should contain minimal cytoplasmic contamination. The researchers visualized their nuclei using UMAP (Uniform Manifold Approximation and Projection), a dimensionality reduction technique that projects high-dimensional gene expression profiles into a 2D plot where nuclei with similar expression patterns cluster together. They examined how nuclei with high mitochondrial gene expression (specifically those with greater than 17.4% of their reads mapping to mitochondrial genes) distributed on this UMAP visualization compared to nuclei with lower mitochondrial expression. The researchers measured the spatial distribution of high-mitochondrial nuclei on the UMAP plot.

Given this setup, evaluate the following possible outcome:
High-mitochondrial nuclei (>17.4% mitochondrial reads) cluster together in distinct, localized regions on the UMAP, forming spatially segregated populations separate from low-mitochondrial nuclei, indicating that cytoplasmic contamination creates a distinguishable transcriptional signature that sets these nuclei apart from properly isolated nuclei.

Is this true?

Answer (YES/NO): YES